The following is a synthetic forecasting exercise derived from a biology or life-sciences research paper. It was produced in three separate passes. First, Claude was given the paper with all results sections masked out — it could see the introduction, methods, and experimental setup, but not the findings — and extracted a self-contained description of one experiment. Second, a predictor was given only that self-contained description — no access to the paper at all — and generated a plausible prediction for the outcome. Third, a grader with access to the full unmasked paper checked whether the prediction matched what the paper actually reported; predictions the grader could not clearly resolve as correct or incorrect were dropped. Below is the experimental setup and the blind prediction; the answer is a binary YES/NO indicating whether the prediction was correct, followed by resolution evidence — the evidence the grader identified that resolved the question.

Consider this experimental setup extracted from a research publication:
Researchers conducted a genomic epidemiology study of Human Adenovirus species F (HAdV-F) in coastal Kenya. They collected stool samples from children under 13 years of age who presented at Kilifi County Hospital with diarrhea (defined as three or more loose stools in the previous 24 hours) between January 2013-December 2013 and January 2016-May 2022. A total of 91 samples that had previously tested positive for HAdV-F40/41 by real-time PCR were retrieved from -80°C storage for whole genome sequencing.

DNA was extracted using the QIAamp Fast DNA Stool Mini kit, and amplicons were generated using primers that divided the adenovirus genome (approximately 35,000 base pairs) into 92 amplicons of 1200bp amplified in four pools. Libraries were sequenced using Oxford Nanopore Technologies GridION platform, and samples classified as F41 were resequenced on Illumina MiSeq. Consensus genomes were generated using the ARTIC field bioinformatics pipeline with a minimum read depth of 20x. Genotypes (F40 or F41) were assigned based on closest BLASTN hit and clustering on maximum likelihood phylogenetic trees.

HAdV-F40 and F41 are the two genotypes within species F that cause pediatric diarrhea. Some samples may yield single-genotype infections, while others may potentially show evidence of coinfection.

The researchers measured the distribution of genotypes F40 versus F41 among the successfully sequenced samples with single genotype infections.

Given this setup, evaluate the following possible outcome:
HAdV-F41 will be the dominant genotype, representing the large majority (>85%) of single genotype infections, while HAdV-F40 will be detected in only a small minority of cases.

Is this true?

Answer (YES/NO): NO